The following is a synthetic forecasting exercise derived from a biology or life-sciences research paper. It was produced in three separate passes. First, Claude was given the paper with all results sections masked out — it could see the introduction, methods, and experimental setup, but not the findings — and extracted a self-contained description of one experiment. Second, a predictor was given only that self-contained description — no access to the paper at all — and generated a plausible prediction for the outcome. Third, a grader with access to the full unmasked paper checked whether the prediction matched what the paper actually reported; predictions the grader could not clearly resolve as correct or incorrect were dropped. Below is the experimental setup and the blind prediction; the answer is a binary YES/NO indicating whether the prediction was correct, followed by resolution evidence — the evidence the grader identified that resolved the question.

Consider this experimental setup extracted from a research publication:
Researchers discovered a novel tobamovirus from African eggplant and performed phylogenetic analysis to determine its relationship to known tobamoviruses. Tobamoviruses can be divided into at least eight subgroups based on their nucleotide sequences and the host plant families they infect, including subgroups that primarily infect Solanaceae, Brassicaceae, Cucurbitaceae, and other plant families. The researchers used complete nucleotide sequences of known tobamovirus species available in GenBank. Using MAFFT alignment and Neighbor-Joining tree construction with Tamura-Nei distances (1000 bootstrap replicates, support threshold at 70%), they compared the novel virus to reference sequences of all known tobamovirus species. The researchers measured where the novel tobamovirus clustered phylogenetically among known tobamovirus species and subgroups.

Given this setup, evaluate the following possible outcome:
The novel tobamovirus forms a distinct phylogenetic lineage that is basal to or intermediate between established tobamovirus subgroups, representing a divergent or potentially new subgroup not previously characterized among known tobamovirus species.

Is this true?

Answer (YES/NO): NO